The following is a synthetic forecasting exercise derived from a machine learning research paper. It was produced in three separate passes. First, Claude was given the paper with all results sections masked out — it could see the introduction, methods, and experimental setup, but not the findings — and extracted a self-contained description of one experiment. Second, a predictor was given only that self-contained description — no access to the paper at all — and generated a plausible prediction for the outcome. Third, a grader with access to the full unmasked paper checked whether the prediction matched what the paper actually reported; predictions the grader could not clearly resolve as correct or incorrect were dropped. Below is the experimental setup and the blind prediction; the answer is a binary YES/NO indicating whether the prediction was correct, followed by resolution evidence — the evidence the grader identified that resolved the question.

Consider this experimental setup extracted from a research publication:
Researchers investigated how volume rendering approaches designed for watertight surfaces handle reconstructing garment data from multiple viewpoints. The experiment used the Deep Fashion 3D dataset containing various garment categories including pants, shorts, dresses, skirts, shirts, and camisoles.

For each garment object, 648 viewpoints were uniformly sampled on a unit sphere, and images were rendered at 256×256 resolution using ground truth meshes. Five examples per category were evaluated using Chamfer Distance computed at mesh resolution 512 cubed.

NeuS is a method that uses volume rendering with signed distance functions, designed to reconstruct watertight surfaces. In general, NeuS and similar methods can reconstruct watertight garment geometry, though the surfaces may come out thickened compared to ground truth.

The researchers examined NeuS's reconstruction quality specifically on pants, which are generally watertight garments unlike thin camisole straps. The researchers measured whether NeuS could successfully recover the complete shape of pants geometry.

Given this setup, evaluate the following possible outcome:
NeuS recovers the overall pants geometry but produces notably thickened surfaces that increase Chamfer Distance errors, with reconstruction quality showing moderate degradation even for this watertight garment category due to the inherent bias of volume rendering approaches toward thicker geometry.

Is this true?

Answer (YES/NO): NO